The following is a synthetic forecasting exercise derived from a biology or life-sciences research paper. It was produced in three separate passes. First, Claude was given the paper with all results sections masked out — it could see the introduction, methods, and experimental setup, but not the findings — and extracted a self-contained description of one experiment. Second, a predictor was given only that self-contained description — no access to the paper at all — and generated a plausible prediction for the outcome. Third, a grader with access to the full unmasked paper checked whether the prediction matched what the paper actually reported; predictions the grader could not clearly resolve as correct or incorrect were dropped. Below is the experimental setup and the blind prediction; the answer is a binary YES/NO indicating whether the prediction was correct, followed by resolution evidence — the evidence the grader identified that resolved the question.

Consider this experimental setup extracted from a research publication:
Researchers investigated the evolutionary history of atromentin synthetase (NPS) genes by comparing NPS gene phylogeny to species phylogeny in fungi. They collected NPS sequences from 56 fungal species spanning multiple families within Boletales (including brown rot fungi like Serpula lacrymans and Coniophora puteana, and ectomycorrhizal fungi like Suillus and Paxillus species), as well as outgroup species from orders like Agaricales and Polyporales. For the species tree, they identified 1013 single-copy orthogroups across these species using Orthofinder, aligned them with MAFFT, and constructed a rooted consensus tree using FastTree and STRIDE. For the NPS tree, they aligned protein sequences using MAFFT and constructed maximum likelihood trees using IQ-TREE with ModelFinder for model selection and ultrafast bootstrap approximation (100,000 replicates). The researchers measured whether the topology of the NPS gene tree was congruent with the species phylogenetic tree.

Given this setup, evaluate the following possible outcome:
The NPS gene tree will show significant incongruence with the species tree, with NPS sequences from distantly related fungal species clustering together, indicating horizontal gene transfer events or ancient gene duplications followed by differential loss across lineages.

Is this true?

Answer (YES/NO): NO